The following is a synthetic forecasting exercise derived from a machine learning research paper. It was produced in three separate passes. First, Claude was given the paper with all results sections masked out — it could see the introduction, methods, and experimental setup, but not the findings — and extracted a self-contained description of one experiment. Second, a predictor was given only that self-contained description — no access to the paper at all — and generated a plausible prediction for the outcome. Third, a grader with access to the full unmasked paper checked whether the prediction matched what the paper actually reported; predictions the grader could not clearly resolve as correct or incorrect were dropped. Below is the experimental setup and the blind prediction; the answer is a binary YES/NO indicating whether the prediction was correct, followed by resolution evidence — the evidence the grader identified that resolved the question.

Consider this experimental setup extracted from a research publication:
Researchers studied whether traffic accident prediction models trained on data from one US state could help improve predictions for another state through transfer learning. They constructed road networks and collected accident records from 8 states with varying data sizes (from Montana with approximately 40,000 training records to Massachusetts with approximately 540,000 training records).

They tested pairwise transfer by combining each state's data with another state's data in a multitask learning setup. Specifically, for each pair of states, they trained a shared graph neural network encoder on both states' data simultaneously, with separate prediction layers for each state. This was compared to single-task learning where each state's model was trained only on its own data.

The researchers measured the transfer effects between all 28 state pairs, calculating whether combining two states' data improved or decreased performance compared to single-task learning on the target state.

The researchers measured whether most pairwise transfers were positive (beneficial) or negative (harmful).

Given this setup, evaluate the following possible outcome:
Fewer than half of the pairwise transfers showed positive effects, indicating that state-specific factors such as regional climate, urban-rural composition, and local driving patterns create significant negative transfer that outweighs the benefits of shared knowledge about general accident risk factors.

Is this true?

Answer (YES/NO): NO